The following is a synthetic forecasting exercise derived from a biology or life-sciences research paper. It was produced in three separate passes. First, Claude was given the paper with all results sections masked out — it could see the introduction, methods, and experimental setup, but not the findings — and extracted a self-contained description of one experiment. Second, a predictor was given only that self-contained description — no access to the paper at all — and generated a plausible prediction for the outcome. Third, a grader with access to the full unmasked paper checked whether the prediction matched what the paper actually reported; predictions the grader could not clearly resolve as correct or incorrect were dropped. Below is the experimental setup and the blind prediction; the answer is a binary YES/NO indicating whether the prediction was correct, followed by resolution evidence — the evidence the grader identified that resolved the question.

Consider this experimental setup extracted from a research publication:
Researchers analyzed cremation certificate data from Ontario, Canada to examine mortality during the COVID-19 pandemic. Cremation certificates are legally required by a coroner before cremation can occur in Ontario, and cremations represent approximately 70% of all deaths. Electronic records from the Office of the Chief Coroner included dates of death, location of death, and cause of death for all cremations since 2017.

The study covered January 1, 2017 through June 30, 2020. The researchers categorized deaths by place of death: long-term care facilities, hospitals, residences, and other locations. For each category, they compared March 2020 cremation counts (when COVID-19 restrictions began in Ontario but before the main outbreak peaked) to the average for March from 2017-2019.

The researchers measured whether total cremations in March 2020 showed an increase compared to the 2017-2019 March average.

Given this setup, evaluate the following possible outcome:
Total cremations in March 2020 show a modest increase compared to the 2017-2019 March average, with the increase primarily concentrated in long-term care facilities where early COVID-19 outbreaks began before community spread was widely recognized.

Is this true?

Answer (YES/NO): NO